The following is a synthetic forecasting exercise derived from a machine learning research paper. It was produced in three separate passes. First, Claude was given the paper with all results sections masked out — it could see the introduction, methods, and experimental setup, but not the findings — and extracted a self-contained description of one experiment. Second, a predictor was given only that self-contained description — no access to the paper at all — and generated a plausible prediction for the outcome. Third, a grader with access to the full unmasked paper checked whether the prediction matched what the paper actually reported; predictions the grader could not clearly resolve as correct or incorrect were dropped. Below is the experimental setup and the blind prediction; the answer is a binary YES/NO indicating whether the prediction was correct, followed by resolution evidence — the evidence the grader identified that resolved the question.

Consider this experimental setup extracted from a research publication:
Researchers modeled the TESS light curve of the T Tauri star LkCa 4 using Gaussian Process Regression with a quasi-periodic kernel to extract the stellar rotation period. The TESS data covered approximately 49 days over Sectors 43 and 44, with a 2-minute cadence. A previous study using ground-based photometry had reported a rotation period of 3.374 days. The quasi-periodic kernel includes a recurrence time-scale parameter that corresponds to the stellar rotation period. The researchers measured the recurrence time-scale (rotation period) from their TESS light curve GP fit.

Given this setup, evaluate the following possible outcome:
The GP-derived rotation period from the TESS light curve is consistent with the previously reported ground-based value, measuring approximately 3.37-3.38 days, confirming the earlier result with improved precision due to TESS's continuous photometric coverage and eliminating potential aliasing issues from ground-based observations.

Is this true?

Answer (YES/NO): YES